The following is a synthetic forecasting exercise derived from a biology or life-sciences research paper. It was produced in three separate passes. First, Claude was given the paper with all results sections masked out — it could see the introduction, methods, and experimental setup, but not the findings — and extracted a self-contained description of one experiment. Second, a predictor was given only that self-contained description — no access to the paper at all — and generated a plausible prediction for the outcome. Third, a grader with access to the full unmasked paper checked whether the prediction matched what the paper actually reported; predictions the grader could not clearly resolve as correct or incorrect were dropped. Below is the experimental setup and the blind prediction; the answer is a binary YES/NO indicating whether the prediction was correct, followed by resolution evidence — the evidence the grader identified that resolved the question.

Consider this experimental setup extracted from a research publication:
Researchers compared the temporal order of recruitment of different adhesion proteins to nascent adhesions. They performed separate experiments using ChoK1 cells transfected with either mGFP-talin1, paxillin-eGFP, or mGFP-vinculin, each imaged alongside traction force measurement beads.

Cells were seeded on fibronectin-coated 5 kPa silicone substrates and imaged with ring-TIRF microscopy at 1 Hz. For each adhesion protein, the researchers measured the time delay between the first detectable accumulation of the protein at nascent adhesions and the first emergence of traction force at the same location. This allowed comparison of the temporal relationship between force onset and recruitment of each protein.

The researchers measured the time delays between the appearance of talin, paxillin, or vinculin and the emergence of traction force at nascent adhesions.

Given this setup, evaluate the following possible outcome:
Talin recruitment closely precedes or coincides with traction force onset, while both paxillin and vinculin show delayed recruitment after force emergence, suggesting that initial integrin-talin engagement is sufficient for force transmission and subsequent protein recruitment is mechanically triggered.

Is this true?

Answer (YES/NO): NO